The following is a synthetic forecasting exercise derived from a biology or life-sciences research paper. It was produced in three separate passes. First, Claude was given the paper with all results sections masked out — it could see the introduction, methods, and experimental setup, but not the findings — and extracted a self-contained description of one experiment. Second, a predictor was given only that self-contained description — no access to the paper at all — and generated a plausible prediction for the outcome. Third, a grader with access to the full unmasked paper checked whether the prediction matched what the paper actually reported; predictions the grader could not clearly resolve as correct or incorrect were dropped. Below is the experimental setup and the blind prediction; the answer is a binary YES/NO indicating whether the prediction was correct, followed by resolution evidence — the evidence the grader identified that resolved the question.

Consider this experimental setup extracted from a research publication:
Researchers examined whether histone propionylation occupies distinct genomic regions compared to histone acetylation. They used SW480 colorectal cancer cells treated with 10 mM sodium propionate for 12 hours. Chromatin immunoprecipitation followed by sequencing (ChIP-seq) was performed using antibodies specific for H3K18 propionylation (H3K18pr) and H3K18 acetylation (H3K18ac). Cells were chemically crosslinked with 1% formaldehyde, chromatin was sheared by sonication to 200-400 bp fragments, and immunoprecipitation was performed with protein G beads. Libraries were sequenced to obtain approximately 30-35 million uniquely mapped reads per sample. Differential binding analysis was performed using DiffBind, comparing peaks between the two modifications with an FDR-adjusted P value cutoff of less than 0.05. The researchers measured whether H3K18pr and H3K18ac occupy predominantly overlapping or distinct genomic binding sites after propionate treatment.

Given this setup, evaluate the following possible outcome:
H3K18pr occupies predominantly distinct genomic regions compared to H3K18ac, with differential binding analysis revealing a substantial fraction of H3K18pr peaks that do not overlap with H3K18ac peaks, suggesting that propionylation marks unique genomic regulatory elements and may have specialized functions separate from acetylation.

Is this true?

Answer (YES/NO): YES